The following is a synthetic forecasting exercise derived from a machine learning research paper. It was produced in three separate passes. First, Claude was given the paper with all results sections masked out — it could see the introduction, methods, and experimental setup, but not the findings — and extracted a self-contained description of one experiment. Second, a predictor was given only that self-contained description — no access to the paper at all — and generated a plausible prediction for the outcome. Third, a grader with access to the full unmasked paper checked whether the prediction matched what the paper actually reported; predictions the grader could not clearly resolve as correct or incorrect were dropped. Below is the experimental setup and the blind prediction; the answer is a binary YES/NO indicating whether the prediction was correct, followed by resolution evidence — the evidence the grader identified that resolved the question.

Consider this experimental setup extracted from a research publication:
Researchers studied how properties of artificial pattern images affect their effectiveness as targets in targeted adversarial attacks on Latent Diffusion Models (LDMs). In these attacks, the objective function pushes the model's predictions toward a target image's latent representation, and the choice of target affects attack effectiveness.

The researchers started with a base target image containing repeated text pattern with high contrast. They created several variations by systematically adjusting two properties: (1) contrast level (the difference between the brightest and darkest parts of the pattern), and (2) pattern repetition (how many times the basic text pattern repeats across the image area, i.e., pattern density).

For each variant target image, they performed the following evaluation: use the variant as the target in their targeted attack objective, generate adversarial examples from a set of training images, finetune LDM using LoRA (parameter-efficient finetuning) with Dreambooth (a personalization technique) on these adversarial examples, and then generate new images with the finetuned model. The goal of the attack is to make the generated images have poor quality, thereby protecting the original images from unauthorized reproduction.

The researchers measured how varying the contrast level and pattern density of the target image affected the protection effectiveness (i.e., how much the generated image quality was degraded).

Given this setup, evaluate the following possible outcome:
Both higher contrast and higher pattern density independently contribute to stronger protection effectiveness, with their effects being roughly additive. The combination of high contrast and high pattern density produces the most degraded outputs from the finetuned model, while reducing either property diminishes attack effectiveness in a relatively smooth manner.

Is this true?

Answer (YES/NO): NO